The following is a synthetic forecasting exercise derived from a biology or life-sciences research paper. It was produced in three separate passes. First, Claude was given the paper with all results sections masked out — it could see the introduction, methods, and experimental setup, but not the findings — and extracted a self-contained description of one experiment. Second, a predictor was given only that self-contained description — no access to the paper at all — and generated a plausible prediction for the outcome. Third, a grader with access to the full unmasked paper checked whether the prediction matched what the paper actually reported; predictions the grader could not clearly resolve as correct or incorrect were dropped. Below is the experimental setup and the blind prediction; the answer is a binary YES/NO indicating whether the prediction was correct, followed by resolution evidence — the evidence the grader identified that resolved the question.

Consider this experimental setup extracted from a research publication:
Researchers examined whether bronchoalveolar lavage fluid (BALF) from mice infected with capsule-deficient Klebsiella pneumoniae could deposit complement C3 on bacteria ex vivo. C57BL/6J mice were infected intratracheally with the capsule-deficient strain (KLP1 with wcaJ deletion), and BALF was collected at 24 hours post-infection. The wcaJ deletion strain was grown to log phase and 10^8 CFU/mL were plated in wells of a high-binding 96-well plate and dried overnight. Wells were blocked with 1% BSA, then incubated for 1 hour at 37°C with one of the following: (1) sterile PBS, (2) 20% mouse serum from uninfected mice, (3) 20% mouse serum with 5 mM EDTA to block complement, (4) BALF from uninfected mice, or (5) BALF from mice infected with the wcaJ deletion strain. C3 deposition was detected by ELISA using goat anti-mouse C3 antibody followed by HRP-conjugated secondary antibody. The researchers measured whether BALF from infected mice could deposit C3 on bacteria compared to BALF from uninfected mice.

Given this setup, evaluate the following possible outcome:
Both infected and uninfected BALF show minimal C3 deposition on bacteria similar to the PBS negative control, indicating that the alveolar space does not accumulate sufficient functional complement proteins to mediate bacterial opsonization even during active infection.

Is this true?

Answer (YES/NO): NO